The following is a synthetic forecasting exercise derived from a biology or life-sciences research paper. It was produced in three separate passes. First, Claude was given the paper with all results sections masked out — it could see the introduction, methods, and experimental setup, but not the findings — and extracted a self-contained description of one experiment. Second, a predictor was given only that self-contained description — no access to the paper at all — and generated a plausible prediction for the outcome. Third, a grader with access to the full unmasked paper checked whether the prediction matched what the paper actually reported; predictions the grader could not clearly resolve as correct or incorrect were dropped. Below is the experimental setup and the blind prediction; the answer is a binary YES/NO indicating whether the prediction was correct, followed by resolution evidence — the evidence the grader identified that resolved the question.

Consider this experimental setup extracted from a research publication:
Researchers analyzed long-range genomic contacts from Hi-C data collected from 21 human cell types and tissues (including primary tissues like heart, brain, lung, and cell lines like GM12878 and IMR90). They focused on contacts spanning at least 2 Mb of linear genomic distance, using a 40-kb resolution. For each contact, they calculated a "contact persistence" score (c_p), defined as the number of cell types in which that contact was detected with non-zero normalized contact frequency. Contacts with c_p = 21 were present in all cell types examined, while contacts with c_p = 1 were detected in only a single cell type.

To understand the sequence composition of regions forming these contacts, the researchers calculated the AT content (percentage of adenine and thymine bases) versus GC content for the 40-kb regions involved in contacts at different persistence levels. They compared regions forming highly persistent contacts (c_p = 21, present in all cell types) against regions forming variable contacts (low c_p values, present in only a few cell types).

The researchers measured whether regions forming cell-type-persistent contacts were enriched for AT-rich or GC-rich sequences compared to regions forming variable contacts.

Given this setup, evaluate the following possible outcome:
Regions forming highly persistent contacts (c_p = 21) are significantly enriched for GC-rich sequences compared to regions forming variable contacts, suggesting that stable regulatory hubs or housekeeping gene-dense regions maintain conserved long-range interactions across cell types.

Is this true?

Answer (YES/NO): NO